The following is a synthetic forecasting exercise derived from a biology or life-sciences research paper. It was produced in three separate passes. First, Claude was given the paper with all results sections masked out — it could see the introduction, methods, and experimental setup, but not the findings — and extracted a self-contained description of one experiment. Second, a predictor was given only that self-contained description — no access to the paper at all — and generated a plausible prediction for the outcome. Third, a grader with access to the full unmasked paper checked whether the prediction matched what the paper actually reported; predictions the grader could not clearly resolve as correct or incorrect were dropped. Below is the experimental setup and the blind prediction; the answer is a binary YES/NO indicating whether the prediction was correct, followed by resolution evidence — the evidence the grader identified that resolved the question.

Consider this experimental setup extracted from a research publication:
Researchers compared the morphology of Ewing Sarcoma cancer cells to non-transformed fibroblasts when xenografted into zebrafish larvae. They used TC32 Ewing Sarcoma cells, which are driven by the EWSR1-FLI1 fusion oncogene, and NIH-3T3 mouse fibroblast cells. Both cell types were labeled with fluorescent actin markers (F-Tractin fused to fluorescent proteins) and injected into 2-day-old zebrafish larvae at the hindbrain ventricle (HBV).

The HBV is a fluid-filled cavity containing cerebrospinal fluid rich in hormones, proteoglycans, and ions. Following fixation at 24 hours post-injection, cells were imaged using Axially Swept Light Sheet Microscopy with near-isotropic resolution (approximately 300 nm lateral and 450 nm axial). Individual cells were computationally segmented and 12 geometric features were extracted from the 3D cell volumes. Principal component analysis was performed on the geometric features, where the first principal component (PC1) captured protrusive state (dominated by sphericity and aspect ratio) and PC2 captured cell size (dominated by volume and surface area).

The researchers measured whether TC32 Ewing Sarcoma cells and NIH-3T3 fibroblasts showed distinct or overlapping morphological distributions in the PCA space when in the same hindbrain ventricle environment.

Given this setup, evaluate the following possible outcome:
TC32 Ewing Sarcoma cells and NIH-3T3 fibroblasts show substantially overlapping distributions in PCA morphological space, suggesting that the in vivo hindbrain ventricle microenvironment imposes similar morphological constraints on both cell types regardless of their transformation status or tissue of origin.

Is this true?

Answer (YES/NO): NO